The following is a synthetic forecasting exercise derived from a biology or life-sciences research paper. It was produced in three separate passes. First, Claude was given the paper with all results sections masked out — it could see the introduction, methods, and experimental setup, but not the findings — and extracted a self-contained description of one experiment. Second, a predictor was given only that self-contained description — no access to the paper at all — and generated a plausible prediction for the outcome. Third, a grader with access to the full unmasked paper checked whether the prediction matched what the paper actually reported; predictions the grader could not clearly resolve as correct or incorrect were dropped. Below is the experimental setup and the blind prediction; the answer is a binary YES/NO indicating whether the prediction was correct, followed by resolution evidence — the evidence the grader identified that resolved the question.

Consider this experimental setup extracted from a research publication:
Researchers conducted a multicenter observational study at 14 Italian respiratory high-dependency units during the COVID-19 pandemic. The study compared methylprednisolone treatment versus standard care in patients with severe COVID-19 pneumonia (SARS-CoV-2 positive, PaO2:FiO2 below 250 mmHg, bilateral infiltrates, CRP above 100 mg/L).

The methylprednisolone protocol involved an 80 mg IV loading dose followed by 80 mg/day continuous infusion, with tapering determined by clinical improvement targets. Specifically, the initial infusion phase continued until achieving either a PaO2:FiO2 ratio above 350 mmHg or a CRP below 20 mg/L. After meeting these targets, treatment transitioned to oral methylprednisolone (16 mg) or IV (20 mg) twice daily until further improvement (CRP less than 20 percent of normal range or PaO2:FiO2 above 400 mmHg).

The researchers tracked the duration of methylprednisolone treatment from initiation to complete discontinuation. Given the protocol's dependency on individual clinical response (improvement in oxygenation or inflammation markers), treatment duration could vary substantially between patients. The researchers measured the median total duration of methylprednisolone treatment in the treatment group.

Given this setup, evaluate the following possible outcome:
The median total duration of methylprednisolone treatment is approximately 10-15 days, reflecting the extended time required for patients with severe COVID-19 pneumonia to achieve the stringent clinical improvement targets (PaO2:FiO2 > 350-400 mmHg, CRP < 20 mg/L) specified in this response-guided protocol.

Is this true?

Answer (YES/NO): NO